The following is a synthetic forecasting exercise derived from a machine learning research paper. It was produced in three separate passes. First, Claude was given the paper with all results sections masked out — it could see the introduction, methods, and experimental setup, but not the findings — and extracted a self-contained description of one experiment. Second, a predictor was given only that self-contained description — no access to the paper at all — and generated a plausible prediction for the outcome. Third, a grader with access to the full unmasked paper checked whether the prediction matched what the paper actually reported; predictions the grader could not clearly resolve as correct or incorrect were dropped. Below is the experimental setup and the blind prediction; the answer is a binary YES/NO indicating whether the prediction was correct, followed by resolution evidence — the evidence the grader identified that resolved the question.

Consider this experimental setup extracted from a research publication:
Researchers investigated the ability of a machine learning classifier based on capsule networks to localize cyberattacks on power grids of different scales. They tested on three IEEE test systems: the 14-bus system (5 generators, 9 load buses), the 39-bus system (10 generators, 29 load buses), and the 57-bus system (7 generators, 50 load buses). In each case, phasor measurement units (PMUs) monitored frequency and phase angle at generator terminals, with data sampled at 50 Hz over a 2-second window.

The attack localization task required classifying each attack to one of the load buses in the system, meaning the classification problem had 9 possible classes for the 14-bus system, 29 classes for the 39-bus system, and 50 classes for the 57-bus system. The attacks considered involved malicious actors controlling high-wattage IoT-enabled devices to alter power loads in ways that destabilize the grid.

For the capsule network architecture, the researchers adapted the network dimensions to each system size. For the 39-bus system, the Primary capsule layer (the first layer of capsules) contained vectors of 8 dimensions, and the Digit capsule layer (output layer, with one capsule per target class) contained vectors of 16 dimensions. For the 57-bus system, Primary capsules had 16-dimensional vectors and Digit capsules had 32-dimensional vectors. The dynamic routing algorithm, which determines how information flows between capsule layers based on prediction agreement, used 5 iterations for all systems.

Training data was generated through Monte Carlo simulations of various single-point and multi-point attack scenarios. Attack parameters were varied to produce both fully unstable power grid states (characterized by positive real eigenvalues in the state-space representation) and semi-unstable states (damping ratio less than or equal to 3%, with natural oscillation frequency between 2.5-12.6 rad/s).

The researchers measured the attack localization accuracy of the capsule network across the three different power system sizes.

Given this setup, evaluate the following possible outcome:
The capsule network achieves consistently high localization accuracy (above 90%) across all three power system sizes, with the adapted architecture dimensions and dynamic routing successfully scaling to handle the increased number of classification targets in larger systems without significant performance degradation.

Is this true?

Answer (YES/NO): NO